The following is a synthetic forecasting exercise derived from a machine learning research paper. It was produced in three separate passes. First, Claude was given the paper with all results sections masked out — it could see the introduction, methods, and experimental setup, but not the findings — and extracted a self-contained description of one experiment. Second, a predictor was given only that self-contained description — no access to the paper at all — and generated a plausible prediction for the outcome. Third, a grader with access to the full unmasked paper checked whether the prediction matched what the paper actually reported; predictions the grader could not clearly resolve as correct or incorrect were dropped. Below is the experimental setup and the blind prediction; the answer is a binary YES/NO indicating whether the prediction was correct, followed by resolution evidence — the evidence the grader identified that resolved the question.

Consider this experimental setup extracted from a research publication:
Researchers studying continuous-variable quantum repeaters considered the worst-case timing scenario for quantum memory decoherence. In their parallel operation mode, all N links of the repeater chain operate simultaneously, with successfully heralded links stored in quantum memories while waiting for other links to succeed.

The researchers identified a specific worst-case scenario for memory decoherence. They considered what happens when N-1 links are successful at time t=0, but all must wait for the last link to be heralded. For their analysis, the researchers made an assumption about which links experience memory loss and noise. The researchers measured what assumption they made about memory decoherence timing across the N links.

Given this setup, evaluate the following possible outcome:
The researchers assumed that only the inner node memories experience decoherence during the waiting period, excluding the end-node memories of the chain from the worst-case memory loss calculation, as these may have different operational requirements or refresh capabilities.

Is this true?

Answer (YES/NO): NO